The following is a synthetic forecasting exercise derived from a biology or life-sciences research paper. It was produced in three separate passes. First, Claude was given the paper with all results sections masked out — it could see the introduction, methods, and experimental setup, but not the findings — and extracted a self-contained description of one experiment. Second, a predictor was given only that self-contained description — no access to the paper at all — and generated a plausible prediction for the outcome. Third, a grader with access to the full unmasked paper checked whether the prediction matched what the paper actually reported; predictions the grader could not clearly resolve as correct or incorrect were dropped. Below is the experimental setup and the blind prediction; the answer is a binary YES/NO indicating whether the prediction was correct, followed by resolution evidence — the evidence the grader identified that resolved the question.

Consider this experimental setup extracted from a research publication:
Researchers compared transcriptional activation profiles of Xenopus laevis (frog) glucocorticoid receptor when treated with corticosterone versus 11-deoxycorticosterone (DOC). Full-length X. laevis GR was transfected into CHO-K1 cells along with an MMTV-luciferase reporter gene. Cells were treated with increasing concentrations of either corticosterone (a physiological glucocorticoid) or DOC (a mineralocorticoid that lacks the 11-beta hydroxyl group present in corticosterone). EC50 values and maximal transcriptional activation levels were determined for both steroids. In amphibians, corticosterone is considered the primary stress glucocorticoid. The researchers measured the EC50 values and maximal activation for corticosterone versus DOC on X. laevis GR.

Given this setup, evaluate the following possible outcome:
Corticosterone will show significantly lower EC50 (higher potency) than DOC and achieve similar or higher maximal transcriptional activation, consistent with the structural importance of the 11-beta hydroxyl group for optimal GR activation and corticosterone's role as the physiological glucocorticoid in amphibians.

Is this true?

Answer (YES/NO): YES